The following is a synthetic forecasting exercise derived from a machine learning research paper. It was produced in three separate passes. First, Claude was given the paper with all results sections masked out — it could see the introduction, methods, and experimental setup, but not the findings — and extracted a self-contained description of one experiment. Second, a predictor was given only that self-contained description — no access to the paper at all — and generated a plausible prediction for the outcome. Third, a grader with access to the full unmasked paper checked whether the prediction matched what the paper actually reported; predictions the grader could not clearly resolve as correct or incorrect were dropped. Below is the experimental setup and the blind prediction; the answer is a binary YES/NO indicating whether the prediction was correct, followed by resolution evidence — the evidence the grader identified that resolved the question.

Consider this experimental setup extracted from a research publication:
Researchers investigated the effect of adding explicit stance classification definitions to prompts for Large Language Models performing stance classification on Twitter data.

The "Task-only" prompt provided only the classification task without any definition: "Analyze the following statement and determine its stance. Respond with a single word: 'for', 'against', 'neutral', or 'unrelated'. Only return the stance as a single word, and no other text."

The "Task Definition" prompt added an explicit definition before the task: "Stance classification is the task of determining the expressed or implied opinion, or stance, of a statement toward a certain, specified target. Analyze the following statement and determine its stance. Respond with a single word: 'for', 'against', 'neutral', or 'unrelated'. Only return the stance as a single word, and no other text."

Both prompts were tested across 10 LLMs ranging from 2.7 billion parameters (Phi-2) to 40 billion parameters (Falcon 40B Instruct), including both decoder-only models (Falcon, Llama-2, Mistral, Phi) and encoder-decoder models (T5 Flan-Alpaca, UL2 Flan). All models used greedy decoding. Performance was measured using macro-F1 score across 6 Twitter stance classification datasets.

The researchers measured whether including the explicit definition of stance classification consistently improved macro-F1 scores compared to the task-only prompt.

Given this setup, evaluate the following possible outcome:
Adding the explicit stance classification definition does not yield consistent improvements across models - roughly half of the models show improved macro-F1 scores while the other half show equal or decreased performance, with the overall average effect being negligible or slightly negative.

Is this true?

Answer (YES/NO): YES